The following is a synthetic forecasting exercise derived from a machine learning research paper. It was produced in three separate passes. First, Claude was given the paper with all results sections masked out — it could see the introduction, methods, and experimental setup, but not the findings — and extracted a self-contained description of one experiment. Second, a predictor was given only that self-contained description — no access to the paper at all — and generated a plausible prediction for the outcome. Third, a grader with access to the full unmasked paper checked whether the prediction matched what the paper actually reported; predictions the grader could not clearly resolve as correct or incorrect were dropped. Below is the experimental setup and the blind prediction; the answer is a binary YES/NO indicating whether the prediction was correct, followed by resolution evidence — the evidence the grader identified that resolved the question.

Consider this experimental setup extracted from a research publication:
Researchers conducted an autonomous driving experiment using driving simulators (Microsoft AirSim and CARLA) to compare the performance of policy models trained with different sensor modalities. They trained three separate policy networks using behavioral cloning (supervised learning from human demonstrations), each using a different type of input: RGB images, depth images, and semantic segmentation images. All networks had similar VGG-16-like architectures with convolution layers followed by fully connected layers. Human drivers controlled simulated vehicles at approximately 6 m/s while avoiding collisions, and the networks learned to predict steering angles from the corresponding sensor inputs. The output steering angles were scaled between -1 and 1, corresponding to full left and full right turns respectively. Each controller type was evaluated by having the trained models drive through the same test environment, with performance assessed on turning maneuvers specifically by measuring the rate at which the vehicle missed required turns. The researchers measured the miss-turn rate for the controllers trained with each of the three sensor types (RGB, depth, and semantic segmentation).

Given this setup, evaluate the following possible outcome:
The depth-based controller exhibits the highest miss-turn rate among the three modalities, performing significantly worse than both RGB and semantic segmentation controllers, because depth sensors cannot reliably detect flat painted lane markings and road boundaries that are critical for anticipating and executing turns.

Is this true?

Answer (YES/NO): YES